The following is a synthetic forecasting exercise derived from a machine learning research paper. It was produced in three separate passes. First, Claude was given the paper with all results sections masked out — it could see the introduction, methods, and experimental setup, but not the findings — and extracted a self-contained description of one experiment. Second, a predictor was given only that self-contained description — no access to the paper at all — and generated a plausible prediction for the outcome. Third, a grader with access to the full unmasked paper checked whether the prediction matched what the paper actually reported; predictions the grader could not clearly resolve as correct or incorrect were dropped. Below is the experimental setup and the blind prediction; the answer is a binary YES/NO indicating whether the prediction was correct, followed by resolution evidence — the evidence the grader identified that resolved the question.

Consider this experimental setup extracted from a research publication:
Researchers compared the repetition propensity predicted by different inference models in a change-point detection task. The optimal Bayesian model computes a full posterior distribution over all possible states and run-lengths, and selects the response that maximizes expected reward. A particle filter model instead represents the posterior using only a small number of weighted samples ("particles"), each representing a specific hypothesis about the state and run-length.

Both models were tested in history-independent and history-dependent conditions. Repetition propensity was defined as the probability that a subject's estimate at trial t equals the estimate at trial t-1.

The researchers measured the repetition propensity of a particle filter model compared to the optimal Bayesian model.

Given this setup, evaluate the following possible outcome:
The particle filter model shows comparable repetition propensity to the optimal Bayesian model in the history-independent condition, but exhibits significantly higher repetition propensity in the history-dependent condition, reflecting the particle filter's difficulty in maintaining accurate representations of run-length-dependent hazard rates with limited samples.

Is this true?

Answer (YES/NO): NO